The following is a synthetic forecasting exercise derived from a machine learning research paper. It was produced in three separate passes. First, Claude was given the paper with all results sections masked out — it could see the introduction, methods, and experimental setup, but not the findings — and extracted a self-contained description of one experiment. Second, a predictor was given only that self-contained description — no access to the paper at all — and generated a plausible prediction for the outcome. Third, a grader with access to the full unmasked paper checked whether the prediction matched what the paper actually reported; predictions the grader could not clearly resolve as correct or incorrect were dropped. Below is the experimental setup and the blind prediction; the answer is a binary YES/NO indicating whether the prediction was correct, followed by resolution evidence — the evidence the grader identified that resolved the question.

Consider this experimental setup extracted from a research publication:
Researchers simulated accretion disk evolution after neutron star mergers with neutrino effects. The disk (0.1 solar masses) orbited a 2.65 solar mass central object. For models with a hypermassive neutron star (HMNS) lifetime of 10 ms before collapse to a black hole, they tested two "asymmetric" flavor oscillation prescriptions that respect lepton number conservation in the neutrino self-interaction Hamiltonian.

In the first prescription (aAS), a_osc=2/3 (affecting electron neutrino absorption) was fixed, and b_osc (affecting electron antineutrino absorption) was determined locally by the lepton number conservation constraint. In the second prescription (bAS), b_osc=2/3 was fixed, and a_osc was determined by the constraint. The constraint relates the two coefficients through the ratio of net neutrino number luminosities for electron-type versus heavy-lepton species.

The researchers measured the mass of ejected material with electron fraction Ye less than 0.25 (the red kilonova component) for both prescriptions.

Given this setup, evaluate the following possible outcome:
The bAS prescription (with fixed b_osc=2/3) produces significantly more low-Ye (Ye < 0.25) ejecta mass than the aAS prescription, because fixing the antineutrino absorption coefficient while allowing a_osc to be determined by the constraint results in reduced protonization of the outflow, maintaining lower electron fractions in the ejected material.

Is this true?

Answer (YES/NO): NO